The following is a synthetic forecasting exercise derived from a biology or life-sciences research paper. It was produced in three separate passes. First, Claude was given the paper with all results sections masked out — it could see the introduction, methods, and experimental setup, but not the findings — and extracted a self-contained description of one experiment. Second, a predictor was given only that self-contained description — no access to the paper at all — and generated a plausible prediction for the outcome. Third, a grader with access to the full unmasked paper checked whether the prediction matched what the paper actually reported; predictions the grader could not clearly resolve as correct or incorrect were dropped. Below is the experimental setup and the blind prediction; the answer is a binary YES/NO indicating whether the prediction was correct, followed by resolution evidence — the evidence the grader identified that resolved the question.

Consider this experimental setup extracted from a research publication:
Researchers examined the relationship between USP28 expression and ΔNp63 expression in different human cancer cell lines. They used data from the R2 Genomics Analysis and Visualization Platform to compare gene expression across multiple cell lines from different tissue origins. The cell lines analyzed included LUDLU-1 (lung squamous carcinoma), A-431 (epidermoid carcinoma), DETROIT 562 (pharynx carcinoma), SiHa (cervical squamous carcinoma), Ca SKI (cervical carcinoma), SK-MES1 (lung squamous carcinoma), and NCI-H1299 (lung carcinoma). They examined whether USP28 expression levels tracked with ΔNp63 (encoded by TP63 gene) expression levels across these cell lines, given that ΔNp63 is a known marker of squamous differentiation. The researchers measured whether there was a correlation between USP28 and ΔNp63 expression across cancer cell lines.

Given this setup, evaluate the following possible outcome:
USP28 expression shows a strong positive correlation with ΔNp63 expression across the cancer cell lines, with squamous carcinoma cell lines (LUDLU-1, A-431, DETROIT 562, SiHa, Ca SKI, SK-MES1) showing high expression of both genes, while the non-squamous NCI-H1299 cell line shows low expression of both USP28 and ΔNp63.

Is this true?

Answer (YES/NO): NO